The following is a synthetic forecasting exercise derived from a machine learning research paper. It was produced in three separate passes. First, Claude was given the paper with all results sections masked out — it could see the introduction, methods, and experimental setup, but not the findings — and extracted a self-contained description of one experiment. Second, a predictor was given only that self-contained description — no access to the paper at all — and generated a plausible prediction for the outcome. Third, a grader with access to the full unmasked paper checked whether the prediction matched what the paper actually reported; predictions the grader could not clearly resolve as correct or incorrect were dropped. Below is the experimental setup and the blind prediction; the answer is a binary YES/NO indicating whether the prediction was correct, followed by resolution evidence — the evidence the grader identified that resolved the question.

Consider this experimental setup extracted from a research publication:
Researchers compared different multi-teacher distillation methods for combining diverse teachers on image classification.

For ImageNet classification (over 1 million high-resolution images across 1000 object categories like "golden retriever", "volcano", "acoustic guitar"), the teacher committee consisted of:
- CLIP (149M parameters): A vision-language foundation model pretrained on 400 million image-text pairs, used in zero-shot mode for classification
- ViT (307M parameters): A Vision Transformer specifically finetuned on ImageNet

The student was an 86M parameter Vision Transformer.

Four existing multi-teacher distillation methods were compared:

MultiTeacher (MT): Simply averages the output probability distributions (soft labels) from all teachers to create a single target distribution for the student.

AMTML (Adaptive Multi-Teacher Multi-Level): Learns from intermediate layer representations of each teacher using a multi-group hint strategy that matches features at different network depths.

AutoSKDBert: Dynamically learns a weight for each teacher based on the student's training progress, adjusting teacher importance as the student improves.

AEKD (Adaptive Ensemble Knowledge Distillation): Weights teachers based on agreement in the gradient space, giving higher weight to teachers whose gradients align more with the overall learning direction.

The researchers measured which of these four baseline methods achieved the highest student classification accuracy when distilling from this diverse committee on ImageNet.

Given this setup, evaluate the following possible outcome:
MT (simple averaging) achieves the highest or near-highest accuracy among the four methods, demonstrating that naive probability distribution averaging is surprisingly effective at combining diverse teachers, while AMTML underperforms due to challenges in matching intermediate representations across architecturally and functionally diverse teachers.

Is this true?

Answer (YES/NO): NO